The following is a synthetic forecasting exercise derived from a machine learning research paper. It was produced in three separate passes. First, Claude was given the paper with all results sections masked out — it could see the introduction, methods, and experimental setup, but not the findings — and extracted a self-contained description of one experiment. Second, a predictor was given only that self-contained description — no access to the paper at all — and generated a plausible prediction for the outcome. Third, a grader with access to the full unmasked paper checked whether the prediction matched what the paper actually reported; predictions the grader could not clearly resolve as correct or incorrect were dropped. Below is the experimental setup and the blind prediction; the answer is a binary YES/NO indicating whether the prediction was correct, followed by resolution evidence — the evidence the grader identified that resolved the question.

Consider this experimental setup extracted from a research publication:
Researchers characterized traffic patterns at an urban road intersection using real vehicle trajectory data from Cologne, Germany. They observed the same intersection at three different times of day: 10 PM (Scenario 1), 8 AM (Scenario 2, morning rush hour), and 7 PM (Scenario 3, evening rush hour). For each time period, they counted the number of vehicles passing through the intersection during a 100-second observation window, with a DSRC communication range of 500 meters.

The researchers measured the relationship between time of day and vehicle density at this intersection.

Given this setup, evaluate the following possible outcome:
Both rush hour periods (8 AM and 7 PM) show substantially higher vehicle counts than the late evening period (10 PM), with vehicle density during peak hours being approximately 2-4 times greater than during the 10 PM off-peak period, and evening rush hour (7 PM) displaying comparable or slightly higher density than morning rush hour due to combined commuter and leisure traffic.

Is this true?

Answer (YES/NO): NO